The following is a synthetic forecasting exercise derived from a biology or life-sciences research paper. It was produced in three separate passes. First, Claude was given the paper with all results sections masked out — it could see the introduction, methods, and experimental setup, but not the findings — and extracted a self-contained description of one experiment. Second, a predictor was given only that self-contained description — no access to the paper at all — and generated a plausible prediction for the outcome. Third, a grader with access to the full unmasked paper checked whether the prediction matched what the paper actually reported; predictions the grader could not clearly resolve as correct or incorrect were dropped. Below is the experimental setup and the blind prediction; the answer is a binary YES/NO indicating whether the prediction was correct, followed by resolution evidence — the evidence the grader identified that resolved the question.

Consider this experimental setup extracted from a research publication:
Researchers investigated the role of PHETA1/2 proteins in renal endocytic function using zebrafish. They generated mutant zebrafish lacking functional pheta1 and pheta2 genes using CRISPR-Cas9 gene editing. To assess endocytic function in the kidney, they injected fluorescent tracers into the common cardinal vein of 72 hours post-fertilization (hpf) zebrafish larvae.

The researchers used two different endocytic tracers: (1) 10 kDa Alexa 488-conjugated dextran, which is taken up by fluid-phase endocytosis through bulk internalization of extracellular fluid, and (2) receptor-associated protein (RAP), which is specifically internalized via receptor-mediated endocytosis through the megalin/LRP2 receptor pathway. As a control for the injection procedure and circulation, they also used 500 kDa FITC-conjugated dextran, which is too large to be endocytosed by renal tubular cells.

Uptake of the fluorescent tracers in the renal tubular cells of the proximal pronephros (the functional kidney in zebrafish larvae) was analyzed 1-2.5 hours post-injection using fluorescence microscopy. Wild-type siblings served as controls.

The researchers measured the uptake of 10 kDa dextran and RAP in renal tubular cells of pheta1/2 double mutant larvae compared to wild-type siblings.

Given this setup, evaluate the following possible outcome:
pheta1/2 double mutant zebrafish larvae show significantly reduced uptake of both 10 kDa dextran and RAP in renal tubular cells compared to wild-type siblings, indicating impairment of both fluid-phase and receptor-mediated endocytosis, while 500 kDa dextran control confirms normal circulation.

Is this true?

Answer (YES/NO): NO